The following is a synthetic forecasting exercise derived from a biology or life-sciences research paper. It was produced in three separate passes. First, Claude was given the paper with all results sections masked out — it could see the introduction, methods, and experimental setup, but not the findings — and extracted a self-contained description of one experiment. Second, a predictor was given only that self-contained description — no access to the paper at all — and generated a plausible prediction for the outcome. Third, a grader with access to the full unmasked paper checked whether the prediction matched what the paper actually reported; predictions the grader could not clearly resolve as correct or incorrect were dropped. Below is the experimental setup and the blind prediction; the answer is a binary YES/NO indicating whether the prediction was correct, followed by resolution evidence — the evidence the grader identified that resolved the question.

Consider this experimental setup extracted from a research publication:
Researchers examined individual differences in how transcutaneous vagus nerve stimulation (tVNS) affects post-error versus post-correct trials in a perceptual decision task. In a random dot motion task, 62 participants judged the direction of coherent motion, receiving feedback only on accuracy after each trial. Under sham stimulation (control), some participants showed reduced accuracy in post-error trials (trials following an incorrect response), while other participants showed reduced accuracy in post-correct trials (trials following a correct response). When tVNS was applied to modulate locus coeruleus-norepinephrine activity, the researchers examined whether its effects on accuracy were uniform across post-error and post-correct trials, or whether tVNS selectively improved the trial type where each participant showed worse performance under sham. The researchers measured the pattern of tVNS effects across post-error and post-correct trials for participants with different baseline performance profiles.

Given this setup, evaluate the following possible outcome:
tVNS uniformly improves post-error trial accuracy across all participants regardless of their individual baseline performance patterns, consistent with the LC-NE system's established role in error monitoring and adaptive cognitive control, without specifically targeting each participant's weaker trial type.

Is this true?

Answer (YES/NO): NO